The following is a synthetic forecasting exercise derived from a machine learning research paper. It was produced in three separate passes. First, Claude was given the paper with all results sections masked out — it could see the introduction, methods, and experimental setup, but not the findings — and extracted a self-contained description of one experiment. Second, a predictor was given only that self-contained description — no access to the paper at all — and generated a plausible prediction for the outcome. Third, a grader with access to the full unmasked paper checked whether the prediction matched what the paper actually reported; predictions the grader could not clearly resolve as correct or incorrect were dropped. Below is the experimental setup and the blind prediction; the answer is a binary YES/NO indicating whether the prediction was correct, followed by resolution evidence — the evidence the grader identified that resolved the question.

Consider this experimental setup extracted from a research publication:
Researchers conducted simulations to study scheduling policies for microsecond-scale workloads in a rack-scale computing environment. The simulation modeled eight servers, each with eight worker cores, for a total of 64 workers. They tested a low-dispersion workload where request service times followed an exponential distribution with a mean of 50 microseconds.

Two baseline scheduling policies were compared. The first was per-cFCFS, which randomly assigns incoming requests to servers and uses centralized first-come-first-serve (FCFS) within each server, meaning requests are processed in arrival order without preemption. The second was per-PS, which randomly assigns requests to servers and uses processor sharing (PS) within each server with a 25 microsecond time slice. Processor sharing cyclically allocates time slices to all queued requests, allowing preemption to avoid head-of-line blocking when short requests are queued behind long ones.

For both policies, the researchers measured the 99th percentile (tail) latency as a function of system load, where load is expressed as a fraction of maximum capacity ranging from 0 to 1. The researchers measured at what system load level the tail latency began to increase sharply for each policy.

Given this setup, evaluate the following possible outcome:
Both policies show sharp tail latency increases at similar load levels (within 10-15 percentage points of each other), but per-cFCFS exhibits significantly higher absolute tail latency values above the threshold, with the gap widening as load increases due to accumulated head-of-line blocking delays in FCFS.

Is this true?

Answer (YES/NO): NO